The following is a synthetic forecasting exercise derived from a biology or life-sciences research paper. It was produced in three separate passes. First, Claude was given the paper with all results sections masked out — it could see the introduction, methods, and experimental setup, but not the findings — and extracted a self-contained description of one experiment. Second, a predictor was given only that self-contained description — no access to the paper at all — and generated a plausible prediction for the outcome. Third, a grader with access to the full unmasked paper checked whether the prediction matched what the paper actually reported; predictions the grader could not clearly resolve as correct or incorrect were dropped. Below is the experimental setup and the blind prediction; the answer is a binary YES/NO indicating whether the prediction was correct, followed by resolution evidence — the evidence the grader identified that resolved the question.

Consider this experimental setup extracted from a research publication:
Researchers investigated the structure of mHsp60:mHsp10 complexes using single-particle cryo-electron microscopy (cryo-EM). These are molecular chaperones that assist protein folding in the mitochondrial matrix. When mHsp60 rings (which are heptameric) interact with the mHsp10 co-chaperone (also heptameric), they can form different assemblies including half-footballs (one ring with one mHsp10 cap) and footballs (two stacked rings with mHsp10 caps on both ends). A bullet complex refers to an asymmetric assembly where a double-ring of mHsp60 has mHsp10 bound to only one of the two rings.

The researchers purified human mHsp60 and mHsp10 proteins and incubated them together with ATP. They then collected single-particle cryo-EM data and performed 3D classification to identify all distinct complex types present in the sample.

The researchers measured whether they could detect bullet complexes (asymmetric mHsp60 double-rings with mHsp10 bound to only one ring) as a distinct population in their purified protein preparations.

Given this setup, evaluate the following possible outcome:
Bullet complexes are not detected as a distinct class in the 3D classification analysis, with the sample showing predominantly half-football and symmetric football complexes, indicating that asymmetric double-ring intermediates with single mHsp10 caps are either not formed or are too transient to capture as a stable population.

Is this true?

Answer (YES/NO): NO